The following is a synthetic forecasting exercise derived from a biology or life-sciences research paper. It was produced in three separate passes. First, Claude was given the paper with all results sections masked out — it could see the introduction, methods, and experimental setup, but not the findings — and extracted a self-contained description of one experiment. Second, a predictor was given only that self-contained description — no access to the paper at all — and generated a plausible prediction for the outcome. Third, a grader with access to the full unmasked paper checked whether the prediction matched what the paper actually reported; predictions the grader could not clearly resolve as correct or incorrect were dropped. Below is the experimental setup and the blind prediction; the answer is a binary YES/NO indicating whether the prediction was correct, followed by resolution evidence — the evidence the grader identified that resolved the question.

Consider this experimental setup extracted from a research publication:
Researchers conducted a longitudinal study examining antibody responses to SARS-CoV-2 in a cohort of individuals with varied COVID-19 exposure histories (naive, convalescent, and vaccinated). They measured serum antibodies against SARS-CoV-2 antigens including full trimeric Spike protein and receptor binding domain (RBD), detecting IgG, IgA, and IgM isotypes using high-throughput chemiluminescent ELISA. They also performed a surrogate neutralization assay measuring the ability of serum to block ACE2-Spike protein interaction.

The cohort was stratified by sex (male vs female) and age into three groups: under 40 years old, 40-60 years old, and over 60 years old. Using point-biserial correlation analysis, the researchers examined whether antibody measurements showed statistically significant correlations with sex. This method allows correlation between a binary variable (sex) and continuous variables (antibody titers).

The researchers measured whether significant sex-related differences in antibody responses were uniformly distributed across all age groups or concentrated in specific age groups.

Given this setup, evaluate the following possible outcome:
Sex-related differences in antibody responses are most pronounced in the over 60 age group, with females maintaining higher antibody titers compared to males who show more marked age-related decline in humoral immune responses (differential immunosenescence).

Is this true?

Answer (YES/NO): NO